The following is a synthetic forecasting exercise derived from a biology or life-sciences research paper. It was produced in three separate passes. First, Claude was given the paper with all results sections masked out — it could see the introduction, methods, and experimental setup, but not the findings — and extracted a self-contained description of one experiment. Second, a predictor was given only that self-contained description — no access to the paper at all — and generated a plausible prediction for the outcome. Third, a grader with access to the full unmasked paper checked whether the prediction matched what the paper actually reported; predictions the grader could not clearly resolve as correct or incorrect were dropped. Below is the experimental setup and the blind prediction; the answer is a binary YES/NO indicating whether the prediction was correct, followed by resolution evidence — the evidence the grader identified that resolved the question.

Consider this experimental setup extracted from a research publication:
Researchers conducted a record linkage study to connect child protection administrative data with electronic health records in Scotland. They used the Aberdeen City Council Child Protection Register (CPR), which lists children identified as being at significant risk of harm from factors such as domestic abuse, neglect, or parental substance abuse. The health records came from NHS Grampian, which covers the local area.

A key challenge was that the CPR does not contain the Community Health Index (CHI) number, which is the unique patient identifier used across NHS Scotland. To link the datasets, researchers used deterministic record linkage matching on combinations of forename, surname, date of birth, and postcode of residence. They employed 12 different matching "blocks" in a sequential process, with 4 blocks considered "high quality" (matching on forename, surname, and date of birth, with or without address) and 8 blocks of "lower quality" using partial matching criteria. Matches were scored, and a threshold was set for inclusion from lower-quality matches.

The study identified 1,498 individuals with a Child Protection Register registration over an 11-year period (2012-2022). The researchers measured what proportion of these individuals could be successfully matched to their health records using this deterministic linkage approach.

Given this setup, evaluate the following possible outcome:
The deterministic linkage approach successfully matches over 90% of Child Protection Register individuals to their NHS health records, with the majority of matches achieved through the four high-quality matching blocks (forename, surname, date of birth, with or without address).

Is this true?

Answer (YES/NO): NO